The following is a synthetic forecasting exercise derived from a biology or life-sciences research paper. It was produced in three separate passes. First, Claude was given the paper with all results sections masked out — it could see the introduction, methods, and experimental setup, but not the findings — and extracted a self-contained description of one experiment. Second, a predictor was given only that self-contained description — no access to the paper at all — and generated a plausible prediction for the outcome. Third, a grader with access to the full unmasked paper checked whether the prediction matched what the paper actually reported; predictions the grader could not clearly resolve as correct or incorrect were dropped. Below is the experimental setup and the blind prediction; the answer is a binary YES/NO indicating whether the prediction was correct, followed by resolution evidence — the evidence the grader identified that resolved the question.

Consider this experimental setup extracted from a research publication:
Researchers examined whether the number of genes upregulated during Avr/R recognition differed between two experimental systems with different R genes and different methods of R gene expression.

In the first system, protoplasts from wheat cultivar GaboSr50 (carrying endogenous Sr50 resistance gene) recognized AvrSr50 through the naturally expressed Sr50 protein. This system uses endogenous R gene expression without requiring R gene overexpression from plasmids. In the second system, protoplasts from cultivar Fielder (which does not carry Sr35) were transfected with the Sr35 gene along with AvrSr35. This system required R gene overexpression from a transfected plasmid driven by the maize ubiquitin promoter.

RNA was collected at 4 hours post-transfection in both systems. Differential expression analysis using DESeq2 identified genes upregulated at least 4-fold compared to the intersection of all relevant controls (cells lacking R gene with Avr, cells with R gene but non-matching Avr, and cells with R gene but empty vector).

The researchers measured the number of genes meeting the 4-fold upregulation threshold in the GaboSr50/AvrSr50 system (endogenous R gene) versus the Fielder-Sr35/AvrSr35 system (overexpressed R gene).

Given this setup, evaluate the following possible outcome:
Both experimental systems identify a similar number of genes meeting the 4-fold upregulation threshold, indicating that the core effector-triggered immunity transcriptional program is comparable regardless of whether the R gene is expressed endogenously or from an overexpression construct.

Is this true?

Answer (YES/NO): NO